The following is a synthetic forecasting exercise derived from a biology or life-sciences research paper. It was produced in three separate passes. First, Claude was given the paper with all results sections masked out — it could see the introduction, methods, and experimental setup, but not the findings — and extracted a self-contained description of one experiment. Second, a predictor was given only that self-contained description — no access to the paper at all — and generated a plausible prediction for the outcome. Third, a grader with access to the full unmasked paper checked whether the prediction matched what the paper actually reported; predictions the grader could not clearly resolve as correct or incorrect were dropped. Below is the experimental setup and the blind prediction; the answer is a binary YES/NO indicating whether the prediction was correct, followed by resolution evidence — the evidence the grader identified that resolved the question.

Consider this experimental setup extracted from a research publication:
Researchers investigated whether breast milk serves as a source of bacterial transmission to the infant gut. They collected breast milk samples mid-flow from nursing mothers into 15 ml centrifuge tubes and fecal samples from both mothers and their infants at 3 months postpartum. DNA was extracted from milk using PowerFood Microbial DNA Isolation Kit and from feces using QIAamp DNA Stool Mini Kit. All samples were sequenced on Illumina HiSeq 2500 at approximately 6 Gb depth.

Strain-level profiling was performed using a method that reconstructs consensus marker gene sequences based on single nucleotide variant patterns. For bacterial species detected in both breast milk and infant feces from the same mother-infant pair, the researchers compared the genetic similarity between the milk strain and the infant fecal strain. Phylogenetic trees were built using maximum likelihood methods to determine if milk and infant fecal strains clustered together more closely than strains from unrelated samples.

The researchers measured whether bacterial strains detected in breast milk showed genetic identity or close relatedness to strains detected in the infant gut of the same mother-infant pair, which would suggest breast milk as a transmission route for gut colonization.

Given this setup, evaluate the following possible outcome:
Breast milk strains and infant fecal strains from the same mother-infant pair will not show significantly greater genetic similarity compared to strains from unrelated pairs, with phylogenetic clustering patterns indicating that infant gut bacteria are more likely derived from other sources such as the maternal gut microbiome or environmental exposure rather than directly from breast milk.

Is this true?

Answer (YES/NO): YES